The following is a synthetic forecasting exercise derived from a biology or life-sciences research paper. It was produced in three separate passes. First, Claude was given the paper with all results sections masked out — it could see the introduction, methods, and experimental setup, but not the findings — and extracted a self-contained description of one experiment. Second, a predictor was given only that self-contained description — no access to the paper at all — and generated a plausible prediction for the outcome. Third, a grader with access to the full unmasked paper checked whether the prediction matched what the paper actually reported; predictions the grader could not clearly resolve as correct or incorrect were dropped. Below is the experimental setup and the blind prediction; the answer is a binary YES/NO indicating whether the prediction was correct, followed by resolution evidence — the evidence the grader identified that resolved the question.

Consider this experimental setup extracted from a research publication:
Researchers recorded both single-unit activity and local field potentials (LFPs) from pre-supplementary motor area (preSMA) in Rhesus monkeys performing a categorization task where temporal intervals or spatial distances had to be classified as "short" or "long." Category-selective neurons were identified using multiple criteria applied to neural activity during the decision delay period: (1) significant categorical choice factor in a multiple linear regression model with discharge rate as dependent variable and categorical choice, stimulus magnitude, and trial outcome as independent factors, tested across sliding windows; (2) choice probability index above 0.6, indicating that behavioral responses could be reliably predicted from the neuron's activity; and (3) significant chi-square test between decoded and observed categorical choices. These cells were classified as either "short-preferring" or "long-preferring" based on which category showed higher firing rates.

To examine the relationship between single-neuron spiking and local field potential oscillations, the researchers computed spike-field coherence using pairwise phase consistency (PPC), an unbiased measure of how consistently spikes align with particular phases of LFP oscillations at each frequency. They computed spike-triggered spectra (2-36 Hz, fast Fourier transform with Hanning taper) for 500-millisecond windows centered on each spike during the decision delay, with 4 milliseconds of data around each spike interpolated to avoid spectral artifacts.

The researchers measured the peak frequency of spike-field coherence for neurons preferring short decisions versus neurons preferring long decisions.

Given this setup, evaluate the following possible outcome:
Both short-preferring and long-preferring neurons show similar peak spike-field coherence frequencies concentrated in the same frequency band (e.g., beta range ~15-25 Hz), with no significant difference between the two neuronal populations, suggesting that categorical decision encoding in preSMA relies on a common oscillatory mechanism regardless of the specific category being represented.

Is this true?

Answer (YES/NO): YES